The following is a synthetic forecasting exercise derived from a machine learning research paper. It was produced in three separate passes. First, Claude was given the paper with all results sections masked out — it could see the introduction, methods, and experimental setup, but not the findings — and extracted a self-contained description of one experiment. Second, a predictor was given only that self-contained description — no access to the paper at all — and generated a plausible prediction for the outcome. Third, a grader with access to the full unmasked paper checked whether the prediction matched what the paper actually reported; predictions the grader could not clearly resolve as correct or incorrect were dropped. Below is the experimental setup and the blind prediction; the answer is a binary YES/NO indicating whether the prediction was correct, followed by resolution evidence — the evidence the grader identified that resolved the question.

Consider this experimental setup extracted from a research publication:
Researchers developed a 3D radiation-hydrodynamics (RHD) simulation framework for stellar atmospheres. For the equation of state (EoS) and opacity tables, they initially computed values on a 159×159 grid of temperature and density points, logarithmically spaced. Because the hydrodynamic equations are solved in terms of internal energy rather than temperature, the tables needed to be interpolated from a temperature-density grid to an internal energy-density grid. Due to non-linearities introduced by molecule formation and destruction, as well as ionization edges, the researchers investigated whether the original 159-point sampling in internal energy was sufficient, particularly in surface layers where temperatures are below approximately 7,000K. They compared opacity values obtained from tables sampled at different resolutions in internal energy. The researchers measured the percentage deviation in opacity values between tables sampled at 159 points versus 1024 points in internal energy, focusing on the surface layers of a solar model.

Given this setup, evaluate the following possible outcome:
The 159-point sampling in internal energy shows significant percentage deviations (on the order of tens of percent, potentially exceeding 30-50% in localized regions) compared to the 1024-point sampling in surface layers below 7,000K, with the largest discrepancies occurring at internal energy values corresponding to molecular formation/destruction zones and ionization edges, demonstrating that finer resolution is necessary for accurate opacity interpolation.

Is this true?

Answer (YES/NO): NO